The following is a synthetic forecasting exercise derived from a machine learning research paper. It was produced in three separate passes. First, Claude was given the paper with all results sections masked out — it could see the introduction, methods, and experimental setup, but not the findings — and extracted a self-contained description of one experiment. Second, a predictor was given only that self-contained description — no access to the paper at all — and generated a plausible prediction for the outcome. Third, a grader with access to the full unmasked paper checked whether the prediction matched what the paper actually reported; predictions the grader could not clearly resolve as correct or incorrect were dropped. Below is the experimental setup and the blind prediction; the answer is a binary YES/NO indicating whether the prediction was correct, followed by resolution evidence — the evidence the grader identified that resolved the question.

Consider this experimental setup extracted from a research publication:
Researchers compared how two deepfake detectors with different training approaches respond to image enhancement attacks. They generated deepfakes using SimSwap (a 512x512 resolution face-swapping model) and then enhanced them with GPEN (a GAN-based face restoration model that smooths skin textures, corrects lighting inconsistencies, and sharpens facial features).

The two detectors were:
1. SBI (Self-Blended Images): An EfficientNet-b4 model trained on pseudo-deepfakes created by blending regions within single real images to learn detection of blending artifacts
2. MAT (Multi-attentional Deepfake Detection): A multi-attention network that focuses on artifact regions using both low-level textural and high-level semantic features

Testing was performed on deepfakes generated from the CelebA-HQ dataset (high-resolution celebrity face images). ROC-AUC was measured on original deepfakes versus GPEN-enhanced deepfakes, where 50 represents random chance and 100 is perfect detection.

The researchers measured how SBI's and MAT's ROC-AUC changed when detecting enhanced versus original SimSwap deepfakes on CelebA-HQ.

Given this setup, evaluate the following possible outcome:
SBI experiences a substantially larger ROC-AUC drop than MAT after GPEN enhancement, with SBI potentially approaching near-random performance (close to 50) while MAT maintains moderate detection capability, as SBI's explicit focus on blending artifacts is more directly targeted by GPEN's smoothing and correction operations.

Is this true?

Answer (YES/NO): NO